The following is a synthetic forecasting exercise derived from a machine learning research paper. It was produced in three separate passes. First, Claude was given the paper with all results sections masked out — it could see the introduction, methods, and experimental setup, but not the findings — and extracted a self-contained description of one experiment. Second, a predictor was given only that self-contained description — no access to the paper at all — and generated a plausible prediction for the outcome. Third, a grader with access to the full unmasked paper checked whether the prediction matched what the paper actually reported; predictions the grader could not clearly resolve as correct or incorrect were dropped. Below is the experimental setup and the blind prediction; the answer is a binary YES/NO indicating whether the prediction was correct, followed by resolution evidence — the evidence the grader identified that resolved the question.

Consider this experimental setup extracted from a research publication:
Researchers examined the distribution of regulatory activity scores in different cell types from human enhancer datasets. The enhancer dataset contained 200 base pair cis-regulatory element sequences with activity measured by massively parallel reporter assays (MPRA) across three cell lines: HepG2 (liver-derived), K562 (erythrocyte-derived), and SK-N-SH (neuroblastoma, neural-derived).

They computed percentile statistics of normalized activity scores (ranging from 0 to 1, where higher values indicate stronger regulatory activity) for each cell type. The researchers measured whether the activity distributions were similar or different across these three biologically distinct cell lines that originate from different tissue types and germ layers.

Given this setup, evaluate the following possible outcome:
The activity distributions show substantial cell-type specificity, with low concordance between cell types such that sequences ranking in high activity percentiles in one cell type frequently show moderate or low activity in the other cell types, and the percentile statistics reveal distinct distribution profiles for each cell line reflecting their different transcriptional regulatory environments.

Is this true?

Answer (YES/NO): NO